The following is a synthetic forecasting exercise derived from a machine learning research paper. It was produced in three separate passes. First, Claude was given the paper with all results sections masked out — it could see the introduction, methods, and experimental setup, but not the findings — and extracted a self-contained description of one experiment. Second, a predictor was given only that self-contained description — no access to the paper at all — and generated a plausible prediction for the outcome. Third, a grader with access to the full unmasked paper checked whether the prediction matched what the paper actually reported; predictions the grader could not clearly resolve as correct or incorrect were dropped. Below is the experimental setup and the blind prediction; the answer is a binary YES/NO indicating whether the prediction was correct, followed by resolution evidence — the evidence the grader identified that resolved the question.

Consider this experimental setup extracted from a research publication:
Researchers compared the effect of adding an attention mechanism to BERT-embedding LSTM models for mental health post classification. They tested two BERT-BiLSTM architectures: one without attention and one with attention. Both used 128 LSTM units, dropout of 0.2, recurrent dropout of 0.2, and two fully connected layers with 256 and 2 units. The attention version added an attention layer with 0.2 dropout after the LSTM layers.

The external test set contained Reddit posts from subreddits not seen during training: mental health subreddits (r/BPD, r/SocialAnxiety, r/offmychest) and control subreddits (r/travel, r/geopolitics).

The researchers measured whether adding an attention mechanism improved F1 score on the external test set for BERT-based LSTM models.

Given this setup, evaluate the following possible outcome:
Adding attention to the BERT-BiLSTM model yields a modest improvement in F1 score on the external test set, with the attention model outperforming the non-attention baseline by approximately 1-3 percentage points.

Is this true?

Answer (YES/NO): NO